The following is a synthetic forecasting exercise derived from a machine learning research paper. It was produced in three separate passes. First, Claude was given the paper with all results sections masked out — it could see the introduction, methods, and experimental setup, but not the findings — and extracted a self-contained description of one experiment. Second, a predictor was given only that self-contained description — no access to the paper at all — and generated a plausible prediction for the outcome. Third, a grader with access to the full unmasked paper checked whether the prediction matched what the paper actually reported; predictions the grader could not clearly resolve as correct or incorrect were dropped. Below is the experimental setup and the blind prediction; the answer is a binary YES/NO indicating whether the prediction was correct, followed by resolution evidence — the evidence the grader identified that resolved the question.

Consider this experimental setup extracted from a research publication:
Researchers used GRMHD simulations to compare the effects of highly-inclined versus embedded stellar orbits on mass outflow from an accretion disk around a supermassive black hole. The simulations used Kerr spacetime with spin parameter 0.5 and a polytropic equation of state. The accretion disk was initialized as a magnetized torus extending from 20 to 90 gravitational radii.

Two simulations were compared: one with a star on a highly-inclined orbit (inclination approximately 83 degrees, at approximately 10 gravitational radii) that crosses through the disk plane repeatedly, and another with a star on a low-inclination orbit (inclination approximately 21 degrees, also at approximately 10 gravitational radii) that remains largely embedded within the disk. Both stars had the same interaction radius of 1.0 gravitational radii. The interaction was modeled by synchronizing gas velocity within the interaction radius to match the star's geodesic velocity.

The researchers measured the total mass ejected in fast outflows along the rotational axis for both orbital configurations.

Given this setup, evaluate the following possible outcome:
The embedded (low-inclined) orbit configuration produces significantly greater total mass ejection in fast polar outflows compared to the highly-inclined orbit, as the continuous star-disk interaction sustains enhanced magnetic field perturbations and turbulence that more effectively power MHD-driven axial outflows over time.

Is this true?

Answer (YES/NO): NO